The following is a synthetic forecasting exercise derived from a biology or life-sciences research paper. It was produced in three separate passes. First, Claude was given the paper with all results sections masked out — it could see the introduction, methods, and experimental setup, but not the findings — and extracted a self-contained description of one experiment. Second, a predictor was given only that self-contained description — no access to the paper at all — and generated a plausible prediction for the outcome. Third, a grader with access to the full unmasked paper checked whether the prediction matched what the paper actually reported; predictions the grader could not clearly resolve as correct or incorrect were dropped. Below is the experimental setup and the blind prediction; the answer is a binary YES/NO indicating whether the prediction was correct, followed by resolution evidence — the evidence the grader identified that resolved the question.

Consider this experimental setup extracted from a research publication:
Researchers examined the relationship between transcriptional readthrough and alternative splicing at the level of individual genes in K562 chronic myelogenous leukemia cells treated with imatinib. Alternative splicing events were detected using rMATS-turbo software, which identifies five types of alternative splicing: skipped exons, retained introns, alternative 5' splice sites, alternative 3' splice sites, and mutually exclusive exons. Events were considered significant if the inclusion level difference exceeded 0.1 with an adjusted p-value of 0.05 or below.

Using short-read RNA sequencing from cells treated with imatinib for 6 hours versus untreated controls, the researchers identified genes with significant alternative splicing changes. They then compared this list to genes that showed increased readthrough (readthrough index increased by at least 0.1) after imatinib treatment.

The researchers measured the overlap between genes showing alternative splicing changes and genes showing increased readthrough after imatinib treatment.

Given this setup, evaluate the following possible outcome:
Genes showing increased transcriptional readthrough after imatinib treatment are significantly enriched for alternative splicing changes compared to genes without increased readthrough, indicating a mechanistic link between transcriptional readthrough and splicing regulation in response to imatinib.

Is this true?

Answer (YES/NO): NO